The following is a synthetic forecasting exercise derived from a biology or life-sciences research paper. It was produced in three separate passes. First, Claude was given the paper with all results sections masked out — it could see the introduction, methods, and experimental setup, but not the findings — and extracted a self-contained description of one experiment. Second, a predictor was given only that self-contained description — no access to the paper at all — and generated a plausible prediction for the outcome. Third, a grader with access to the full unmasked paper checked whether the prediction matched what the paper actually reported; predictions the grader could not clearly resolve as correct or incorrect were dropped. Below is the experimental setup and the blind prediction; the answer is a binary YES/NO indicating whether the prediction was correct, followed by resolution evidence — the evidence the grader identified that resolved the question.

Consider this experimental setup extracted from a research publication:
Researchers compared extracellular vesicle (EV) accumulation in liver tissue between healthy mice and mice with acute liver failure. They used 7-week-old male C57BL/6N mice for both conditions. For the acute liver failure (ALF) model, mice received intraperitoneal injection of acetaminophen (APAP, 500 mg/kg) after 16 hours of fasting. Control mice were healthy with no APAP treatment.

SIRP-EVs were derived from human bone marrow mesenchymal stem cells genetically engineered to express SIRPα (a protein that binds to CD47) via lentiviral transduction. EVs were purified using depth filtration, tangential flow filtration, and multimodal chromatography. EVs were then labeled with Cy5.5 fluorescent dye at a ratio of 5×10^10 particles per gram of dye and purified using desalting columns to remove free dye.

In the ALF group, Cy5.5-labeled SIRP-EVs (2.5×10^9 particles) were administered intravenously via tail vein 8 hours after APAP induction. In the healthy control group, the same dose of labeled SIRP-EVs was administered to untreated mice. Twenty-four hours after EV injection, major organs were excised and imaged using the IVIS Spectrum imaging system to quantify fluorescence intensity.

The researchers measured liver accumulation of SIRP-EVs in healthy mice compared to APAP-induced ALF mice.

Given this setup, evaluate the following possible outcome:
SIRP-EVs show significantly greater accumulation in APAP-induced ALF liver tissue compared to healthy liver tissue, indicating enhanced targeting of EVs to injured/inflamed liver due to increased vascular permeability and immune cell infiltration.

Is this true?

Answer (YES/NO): NO